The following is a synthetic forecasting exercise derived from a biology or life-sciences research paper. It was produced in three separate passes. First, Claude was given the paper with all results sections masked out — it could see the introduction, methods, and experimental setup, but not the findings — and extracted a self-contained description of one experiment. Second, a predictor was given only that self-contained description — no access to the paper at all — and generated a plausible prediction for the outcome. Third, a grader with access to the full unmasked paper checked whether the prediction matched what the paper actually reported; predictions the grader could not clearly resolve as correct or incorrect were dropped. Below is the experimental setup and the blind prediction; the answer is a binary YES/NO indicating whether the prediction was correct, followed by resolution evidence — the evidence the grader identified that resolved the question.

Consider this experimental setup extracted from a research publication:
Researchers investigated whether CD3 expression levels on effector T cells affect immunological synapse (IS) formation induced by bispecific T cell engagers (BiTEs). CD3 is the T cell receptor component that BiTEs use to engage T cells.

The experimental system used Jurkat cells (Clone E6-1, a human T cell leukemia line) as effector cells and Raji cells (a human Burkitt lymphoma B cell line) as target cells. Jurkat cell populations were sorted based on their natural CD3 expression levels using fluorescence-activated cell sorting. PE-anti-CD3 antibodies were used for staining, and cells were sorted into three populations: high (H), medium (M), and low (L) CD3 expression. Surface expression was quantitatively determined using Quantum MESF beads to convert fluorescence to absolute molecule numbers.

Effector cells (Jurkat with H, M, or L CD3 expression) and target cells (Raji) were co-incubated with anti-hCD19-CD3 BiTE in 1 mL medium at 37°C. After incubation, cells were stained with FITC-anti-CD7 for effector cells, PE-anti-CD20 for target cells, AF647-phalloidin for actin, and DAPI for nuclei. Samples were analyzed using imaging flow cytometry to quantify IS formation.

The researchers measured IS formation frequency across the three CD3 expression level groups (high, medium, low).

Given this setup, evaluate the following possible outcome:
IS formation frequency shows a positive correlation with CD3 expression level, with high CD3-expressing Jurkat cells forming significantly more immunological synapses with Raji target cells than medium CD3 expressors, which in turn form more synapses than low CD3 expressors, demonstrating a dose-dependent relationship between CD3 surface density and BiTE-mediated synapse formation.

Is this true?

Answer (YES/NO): NO